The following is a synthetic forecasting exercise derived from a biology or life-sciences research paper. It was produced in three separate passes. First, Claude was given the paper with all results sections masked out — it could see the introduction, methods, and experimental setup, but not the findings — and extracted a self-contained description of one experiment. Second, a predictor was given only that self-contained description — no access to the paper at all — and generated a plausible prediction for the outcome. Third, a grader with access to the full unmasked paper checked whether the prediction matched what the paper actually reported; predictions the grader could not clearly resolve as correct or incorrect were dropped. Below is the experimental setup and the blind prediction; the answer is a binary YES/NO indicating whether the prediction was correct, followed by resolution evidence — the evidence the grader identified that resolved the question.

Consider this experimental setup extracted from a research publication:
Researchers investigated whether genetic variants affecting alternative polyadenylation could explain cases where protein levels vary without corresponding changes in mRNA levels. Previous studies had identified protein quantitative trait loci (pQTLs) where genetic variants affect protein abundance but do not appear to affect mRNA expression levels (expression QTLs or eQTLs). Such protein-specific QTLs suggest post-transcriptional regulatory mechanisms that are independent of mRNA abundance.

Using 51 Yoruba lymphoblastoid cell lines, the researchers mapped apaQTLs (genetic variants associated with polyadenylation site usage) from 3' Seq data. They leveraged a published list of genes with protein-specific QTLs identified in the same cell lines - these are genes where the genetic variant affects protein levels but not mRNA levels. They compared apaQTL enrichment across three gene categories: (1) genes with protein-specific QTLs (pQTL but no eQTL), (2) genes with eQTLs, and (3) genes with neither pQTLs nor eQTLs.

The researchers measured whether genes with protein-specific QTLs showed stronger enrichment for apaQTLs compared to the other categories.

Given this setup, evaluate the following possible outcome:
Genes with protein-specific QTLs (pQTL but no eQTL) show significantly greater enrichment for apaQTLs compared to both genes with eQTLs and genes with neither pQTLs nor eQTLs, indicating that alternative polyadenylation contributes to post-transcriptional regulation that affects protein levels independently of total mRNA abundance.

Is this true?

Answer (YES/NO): NO